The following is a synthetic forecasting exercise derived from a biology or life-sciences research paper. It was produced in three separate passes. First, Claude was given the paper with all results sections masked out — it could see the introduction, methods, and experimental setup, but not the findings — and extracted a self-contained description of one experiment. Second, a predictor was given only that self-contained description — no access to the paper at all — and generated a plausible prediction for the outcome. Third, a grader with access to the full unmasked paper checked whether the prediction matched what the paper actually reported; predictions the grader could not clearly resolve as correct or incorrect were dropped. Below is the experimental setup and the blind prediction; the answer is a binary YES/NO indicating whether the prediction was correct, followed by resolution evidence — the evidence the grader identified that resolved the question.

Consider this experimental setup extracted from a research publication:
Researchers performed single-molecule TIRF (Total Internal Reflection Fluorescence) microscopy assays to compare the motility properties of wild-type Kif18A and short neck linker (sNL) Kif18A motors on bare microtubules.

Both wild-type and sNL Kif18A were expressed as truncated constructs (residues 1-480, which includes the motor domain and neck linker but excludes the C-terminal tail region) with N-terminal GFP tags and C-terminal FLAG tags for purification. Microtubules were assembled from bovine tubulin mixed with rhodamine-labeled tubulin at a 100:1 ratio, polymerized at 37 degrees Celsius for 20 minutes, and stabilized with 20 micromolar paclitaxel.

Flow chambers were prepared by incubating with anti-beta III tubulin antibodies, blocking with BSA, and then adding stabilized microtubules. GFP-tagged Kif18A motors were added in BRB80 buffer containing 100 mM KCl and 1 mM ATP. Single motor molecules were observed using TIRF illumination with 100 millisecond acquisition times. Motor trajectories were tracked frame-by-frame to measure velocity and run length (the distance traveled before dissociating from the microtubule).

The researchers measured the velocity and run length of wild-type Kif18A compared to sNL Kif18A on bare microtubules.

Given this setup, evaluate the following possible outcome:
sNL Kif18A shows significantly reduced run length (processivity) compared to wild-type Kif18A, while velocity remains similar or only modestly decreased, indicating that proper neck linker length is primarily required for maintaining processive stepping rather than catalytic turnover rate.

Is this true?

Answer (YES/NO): NO